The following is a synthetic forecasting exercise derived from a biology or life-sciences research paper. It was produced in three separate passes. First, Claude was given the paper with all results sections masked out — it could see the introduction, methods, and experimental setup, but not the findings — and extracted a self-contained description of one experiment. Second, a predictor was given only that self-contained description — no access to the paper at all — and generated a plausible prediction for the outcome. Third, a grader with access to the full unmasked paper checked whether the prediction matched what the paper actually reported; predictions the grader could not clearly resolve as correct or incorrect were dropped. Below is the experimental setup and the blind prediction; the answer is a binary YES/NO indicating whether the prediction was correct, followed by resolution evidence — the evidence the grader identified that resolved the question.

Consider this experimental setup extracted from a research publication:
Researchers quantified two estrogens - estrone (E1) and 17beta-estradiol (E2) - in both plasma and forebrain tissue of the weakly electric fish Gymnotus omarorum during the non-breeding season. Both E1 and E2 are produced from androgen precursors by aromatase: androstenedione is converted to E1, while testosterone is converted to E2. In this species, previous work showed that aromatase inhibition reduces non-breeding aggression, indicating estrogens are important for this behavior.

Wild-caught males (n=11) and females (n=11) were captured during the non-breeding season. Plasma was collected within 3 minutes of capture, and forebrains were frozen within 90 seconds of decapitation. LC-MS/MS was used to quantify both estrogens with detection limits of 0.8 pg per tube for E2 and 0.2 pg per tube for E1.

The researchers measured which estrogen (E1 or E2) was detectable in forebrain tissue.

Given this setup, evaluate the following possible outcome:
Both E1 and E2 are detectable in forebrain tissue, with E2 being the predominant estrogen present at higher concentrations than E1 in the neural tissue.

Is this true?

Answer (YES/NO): NO